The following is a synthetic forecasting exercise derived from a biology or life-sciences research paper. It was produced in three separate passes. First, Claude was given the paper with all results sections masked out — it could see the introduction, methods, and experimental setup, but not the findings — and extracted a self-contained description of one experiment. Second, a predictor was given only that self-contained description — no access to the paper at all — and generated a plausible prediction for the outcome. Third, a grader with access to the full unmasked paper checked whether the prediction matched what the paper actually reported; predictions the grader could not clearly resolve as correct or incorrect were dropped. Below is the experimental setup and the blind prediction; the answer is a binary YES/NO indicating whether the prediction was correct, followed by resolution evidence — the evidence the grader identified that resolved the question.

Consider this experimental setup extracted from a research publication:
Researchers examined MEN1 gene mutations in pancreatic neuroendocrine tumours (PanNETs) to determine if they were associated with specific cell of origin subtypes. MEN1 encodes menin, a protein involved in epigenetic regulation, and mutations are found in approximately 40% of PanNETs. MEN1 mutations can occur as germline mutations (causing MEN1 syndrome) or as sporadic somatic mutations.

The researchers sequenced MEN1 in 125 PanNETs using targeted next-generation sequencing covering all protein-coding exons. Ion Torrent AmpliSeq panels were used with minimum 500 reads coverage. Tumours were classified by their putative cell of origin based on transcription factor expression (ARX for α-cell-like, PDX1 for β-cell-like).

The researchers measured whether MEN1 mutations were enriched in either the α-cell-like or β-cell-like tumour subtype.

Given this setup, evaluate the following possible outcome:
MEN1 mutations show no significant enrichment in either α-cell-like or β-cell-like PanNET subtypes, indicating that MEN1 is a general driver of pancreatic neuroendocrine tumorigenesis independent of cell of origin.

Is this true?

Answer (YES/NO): NO